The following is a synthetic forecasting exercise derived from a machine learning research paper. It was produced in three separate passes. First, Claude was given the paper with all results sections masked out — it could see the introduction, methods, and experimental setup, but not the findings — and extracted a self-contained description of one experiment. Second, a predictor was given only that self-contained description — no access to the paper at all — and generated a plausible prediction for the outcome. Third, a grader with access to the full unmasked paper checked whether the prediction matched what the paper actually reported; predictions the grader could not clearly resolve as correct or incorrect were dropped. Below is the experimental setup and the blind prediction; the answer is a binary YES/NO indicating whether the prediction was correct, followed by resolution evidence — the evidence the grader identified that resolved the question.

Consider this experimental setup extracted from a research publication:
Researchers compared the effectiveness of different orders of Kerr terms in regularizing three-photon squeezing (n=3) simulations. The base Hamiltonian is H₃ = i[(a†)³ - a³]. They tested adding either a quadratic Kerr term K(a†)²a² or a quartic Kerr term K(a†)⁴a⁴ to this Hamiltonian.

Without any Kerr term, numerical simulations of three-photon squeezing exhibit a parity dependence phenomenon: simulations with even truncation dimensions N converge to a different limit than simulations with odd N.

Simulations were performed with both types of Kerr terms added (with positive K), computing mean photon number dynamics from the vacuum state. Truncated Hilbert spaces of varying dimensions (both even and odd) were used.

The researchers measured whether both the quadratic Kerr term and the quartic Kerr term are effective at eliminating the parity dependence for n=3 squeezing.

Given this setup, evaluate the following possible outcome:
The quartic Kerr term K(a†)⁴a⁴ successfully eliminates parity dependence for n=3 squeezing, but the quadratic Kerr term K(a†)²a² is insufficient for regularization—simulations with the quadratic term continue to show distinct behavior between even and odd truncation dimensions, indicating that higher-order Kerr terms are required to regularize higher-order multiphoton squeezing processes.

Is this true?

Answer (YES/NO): NO